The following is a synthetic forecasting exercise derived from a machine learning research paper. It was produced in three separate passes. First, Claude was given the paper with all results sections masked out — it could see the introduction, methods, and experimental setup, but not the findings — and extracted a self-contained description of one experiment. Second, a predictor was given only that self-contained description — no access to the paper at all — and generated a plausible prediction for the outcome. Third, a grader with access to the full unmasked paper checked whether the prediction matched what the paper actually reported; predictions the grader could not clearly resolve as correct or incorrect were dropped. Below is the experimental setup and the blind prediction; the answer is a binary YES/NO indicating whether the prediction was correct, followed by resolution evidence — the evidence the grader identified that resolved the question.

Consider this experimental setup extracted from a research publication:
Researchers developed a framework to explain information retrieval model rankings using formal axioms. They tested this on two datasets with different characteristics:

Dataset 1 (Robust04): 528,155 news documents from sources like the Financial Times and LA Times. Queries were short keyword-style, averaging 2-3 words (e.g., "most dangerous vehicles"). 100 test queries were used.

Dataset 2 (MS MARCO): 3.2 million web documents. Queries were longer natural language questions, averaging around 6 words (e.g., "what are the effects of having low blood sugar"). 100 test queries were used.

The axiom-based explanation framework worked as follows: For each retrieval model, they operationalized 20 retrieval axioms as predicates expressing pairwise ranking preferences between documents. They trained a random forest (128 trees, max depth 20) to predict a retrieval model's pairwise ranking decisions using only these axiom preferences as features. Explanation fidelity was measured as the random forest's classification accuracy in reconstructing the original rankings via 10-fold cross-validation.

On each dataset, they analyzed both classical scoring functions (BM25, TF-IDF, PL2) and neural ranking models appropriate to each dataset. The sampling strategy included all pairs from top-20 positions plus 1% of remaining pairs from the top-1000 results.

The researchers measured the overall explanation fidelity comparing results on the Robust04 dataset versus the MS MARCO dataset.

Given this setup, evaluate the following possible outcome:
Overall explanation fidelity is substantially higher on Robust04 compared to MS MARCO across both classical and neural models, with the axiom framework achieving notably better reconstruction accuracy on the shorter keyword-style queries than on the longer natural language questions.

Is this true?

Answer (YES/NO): YES